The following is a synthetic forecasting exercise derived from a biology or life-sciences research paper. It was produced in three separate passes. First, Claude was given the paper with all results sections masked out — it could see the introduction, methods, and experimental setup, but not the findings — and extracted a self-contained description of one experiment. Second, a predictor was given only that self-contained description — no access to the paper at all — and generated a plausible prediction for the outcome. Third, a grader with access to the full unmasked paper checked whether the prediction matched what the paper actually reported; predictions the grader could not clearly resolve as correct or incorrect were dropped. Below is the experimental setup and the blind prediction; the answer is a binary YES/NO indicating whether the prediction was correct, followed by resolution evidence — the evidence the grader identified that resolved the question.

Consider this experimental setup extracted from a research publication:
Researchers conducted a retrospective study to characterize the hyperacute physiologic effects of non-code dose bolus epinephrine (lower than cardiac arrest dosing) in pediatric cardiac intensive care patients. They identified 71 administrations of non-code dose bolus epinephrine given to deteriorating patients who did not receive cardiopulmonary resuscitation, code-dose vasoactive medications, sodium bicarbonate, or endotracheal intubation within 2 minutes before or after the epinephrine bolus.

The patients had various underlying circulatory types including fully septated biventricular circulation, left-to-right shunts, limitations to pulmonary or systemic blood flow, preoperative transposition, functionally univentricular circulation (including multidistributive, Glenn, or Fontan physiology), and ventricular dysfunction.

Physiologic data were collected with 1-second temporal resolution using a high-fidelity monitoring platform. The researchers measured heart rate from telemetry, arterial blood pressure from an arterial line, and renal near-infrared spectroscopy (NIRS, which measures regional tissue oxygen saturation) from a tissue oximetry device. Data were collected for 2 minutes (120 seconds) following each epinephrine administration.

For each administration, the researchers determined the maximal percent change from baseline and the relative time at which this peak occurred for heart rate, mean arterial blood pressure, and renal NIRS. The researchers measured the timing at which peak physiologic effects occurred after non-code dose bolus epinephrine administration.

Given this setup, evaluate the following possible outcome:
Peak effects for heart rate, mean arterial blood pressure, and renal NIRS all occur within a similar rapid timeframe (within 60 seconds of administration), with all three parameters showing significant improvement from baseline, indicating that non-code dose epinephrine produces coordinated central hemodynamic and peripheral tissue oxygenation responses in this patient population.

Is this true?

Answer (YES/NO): NO